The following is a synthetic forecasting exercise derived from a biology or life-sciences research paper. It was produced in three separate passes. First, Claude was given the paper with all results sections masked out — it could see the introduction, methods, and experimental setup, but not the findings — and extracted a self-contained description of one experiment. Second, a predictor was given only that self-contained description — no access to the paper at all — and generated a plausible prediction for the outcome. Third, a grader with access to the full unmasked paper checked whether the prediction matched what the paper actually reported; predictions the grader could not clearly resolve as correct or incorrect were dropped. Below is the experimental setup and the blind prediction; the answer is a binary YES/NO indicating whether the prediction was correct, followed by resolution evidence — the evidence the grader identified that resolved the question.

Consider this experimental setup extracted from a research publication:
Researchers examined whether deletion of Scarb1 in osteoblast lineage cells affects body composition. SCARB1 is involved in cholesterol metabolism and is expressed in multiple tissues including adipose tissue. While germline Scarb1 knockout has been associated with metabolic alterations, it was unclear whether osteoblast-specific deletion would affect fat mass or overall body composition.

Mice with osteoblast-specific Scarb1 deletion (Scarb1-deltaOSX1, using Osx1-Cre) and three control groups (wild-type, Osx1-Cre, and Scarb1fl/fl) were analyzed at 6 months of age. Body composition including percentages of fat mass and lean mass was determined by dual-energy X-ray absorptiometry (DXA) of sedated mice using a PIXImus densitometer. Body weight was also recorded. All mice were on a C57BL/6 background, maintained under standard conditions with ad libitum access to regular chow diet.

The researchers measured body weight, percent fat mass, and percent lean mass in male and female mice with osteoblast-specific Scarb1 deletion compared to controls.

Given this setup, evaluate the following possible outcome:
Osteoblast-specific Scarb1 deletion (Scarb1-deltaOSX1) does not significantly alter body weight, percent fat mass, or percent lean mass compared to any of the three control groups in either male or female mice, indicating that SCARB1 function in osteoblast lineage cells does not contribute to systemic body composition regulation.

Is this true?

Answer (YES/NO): YES